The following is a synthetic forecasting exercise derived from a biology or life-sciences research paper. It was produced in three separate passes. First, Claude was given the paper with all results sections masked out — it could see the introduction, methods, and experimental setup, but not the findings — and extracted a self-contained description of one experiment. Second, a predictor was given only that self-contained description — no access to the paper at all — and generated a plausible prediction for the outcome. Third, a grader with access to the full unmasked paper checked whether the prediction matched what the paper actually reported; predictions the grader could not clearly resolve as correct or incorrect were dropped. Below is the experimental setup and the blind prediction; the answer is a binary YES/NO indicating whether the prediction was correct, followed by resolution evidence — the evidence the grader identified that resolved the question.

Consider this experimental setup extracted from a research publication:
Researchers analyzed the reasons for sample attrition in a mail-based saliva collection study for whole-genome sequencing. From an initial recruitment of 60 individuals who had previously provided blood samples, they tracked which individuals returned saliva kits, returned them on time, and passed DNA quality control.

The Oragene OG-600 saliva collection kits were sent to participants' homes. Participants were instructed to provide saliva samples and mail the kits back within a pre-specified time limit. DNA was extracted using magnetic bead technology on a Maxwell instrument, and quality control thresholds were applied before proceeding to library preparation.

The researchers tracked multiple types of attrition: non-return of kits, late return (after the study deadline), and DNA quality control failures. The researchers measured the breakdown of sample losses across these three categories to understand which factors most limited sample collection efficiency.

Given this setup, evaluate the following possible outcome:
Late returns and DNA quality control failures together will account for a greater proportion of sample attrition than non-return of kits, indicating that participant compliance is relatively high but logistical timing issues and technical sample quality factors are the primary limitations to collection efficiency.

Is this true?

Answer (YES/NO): NO